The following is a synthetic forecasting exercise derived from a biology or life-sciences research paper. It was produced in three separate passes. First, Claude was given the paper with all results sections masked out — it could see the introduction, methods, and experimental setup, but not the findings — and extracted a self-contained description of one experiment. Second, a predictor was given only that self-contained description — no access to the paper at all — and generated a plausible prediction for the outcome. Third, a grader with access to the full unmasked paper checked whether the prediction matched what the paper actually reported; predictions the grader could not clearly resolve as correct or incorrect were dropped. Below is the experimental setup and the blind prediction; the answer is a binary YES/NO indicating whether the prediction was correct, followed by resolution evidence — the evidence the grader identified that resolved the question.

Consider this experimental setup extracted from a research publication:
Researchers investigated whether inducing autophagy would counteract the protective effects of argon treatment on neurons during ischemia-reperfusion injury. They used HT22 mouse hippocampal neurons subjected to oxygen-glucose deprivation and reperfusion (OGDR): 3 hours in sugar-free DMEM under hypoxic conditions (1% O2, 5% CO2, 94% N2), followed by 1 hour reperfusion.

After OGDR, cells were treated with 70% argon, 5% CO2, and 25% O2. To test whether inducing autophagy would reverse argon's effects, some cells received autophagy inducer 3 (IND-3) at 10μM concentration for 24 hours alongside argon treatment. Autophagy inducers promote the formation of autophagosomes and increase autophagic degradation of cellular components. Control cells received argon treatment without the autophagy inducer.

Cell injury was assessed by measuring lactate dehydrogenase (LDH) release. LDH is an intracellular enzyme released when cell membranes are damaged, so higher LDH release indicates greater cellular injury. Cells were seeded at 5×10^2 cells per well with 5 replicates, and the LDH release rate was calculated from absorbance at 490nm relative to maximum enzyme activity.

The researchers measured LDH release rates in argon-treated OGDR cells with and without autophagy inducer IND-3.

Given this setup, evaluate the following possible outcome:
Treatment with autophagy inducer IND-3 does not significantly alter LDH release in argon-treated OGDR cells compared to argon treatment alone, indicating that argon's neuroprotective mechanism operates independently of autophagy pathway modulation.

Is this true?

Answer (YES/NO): NO